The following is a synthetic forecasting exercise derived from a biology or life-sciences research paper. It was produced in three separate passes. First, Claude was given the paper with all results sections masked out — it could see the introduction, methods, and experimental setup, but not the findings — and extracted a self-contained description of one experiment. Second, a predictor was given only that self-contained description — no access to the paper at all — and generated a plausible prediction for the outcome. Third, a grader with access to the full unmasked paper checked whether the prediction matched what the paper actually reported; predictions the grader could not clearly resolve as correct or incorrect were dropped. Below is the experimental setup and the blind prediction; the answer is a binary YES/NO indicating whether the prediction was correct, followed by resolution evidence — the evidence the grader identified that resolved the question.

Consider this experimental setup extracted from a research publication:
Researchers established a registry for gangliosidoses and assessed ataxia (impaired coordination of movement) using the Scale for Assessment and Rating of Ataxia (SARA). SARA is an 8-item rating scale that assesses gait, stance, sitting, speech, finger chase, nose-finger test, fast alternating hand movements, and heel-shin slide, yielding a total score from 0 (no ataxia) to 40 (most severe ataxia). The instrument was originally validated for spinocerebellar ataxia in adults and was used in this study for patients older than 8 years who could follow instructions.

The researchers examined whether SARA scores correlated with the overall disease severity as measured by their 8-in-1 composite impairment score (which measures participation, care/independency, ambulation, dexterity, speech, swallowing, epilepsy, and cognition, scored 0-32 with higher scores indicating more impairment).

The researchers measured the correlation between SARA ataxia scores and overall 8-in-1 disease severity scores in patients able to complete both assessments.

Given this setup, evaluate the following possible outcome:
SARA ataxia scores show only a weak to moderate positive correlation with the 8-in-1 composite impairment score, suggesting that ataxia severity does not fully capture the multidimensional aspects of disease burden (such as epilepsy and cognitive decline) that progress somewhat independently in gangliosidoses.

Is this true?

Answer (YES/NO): NO